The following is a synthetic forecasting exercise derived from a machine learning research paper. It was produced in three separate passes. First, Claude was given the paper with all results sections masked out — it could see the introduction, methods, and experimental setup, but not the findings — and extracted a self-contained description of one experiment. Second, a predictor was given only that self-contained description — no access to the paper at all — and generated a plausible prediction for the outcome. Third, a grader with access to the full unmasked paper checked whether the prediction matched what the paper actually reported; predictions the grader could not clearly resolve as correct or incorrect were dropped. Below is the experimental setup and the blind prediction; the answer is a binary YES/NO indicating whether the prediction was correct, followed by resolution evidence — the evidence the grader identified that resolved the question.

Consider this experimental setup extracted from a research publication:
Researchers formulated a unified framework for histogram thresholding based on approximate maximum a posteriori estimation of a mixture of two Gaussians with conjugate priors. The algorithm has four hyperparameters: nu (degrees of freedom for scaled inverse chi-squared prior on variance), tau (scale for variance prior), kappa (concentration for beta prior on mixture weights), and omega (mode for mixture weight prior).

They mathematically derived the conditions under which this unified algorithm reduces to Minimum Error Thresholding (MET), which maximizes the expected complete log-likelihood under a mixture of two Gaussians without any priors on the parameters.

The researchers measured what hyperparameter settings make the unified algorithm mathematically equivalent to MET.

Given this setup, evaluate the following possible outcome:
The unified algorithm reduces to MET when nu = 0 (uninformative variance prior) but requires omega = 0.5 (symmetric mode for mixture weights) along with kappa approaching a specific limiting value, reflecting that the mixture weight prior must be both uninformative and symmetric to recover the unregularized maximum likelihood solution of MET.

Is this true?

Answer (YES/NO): NO